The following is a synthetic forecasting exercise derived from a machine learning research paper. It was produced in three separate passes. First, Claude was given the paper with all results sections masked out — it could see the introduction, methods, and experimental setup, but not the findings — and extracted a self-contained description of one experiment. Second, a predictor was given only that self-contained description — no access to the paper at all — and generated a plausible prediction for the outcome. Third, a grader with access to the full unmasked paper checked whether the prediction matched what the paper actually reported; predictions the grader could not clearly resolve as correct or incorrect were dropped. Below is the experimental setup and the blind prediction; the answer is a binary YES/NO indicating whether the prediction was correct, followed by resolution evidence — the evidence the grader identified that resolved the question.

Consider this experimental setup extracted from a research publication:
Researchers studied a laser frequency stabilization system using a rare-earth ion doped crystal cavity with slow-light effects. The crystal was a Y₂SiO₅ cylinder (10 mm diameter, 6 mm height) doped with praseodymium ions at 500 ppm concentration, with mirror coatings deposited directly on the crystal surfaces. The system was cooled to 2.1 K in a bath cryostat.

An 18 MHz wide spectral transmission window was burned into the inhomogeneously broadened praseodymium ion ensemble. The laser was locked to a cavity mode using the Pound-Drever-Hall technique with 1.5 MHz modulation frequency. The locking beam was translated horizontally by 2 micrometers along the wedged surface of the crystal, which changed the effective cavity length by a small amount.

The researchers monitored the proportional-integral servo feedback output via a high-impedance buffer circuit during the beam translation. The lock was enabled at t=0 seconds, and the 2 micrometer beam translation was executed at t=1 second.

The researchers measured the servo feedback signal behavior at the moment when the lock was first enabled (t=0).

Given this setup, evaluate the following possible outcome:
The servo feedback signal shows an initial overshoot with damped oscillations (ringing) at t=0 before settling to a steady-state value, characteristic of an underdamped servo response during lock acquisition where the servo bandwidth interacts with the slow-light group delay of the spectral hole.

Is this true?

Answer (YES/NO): NO